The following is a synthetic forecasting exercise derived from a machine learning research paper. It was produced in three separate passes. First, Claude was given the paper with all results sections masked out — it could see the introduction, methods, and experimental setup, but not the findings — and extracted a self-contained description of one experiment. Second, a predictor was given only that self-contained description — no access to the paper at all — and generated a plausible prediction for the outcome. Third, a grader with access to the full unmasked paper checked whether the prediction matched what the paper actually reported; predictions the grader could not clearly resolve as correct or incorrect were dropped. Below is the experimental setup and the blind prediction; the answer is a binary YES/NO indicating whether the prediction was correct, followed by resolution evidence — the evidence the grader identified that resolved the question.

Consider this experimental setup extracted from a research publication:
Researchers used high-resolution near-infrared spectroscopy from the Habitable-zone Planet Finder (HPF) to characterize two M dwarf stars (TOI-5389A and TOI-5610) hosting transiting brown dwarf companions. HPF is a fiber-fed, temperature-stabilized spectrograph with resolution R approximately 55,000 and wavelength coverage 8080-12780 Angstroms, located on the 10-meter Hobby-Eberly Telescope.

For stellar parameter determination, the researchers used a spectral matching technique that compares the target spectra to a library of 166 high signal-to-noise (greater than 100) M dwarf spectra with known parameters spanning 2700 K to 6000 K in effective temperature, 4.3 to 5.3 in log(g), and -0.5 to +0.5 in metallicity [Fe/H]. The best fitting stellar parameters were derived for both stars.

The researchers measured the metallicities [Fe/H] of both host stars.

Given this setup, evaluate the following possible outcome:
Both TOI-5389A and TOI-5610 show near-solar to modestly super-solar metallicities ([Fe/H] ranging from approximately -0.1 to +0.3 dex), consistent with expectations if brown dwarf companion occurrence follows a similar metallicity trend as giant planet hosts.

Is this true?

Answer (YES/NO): NO